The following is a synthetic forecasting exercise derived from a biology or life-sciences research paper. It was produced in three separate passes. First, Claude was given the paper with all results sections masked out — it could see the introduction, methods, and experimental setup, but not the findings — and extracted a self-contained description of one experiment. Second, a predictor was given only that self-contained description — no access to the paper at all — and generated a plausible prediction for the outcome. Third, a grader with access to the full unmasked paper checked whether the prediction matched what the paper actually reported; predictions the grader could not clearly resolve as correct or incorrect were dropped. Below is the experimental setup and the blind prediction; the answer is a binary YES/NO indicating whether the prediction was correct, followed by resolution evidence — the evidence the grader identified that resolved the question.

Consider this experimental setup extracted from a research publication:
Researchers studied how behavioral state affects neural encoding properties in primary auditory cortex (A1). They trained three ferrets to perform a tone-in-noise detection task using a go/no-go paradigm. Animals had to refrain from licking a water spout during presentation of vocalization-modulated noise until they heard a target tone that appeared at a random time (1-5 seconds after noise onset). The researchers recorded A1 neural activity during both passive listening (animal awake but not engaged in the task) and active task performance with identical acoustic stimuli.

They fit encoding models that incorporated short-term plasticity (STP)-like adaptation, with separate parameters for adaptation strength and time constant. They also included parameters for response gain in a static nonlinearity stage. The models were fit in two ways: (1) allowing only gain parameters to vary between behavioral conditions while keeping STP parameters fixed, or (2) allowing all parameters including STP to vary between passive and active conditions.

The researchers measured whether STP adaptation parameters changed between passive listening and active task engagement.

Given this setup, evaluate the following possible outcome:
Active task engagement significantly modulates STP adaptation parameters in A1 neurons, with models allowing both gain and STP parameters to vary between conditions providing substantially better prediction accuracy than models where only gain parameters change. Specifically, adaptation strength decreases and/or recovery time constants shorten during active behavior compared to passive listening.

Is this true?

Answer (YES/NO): NO